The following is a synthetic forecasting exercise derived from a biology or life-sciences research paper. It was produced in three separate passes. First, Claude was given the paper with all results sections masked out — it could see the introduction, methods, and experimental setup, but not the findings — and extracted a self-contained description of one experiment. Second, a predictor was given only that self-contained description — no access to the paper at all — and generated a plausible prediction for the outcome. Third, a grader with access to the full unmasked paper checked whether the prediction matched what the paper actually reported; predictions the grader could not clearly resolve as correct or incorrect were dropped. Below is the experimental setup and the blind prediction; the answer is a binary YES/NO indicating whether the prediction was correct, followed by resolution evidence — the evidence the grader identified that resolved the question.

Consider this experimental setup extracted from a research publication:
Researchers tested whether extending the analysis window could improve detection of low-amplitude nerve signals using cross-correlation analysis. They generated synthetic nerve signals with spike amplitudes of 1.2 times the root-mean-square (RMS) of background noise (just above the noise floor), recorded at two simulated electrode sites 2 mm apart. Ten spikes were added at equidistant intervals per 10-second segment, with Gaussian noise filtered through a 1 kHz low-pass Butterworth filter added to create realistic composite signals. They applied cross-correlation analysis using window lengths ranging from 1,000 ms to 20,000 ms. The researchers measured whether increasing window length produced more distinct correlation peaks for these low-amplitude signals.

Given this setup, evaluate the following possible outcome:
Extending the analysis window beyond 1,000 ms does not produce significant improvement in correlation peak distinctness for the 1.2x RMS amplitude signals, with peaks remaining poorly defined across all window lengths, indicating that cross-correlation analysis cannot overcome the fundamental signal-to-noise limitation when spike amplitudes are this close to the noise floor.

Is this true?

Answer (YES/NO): NO